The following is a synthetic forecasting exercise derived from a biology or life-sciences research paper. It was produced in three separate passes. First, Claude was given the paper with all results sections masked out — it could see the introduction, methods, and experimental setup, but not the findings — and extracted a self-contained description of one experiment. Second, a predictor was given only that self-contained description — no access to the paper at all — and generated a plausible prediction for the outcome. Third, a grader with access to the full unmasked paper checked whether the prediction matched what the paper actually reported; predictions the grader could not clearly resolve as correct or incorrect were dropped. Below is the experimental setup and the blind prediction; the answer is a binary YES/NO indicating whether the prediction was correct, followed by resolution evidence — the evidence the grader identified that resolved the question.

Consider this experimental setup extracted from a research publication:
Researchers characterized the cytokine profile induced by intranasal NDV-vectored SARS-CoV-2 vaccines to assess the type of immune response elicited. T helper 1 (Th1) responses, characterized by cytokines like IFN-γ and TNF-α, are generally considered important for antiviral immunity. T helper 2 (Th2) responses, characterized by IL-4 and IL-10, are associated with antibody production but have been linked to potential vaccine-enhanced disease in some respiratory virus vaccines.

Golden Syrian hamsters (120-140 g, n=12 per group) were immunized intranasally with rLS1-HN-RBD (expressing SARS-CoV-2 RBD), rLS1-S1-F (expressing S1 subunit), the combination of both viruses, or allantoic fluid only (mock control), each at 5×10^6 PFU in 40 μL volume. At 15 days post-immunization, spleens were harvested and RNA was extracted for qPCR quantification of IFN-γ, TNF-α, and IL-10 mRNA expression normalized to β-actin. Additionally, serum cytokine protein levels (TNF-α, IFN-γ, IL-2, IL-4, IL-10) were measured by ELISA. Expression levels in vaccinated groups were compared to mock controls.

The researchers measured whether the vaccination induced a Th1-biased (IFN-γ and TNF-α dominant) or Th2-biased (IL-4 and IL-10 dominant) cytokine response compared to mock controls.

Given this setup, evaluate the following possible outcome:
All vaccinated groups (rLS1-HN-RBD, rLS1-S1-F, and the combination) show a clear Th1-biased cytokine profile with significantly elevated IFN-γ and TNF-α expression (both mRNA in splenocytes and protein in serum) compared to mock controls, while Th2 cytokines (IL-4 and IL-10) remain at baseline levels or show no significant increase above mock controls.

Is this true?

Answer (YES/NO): NO